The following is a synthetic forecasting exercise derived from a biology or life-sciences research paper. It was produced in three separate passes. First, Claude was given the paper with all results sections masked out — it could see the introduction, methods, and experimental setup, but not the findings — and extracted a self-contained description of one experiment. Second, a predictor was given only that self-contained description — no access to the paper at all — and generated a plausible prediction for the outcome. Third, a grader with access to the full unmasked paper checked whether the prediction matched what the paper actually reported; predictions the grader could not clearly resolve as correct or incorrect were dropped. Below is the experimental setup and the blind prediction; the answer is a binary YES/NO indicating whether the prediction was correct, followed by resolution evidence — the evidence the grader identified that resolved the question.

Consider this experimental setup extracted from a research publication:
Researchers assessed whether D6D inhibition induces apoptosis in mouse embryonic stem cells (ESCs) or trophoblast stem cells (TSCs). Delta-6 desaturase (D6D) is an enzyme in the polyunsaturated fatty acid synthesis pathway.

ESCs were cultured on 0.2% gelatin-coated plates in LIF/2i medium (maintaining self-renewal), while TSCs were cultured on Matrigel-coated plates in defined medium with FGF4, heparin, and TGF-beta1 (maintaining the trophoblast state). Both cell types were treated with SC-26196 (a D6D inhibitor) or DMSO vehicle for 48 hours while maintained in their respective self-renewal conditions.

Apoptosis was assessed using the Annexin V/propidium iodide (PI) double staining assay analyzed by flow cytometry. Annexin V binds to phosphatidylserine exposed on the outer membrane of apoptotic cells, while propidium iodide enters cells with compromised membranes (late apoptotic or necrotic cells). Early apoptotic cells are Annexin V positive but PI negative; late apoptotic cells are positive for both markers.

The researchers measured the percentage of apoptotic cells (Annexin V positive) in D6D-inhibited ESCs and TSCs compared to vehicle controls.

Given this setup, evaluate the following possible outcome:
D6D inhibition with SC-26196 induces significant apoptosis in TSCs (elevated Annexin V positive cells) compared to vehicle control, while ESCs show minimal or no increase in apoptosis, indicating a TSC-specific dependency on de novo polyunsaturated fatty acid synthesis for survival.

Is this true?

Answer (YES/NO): NO